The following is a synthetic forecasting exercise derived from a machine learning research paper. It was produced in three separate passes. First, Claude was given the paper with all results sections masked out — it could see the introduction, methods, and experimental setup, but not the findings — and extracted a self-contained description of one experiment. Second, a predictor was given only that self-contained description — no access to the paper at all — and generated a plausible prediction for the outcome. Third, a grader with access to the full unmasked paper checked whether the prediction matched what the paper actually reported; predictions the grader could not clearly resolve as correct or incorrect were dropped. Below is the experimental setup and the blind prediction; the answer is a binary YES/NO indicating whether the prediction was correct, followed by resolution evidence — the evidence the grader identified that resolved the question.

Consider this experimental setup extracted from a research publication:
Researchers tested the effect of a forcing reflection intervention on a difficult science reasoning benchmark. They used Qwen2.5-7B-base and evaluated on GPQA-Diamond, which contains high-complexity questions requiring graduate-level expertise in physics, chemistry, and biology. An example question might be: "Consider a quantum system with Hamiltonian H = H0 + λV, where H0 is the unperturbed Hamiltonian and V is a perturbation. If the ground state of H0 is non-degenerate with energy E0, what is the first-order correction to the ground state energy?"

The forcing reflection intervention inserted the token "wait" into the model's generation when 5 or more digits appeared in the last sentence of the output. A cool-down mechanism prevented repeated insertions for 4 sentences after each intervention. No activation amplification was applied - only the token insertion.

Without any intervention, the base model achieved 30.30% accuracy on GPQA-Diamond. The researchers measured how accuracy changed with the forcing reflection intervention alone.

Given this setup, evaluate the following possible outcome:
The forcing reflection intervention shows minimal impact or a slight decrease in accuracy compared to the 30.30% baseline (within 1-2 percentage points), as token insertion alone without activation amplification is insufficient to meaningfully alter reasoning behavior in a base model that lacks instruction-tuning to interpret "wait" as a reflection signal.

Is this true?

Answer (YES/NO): NO